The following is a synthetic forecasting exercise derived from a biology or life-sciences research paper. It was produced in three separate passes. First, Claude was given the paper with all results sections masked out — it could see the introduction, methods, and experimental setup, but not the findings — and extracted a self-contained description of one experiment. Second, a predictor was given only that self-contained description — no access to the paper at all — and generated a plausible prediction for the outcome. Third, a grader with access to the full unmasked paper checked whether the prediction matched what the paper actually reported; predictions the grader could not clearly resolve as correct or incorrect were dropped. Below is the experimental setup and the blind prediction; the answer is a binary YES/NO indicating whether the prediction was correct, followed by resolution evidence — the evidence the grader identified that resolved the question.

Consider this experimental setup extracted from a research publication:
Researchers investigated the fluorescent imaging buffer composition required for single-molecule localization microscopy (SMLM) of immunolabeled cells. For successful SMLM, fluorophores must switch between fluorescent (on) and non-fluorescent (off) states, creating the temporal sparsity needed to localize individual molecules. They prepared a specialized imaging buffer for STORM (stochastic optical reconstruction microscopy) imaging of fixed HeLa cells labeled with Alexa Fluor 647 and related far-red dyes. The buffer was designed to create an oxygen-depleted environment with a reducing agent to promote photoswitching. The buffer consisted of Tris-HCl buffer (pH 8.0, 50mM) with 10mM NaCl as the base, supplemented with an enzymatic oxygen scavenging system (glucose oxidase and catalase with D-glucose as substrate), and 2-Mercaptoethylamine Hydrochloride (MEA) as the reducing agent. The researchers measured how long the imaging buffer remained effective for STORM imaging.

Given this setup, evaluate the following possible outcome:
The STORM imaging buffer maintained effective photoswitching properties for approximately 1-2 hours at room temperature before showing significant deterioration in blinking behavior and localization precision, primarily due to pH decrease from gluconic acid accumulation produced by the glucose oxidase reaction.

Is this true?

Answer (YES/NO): NO